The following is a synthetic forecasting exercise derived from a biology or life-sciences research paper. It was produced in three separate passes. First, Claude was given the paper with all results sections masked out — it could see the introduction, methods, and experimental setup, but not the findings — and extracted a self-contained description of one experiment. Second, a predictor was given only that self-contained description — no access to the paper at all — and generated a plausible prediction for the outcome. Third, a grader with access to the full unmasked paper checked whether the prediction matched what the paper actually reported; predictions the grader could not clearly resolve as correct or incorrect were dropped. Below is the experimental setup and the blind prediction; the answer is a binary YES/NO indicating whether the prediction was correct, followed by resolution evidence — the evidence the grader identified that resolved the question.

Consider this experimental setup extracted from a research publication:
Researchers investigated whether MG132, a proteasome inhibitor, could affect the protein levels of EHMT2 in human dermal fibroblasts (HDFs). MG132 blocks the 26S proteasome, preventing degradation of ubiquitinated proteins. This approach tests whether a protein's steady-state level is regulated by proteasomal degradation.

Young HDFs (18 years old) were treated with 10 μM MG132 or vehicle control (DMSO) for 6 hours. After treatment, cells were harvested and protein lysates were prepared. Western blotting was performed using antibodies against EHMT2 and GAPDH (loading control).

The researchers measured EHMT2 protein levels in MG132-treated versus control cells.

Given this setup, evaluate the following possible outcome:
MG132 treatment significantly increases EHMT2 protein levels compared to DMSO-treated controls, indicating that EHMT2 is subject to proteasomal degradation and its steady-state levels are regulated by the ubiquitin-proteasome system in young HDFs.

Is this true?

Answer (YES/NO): YES